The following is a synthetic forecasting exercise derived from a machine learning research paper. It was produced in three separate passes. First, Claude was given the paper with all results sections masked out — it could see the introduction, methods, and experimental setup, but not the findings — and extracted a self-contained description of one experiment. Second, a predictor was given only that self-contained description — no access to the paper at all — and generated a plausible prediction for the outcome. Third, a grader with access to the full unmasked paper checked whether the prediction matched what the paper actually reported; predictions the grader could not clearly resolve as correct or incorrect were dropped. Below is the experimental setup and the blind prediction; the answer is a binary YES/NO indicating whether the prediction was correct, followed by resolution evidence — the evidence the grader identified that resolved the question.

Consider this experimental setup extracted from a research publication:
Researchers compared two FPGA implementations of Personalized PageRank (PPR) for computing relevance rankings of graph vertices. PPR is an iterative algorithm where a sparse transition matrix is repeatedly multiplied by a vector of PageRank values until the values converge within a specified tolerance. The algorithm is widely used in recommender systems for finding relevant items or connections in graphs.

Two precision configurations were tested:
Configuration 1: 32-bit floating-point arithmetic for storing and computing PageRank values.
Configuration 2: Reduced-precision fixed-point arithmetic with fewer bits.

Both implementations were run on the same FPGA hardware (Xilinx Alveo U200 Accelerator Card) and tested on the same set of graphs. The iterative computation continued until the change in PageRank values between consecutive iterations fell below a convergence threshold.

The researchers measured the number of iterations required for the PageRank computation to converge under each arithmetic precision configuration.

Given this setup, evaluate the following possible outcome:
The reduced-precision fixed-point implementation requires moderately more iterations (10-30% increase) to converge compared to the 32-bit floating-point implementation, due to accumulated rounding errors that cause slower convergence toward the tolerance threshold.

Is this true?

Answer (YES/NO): NO